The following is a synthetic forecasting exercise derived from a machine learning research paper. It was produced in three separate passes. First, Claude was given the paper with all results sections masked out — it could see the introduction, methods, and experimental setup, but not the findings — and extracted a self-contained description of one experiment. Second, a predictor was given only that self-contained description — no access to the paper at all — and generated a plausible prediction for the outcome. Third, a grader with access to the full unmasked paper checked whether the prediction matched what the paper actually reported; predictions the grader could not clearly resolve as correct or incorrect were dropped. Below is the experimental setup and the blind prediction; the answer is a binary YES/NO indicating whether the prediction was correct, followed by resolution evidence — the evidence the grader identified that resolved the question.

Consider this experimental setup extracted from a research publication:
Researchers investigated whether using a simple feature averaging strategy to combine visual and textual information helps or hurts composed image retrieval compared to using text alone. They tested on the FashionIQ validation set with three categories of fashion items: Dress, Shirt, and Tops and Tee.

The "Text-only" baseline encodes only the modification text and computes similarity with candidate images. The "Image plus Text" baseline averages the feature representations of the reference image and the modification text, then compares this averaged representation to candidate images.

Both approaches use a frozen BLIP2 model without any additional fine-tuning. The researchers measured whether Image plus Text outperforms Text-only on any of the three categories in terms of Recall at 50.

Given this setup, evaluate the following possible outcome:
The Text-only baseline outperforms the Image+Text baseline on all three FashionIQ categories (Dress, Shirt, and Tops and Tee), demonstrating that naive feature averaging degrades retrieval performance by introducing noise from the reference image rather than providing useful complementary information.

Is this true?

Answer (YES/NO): YES